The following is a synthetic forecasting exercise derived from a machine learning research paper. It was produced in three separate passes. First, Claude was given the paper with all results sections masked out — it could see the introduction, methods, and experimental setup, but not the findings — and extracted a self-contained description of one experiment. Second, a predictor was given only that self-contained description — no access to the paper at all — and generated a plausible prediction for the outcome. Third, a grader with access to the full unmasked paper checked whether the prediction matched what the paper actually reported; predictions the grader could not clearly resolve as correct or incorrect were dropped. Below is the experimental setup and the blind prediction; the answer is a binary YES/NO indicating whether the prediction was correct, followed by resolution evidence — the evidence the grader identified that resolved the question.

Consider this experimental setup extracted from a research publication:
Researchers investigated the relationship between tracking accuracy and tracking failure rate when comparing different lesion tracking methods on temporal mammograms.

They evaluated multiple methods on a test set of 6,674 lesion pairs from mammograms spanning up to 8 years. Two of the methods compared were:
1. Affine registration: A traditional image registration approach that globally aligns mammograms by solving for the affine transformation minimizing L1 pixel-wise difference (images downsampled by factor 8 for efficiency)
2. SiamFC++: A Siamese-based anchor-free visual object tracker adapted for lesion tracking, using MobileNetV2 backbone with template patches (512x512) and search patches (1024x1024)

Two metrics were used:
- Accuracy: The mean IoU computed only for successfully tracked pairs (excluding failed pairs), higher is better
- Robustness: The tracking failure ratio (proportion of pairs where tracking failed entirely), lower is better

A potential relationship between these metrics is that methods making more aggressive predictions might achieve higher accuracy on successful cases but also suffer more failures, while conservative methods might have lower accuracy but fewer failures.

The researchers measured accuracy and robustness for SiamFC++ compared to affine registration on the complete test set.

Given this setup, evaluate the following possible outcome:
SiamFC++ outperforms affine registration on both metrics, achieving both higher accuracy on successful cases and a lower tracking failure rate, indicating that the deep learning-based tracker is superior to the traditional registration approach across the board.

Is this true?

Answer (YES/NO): YES